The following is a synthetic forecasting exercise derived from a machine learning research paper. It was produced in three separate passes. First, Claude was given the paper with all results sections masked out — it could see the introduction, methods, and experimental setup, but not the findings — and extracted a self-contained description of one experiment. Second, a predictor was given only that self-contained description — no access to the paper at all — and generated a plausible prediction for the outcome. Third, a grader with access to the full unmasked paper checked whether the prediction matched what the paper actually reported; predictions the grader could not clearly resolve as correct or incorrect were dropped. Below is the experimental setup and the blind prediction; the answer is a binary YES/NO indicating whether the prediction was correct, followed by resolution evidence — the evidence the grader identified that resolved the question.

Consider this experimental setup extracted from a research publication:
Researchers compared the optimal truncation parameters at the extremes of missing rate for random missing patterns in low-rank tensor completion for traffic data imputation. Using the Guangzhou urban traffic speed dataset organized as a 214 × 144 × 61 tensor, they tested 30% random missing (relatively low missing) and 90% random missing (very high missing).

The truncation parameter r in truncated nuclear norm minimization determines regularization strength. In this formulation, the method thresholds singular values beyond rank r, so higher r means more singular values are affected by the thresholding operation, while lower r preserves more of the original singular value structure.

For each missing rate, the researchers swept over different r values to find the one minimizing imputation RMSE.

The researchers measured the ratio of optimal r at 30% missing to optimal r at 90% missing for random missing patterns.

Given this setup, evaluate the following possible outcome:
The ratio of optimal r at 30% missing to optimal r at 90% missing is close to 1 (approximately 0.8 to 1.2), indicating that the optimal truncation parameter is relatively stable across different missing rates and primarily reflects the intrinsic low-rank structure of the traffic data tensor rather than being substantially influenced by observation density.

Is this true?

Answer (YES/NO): NO